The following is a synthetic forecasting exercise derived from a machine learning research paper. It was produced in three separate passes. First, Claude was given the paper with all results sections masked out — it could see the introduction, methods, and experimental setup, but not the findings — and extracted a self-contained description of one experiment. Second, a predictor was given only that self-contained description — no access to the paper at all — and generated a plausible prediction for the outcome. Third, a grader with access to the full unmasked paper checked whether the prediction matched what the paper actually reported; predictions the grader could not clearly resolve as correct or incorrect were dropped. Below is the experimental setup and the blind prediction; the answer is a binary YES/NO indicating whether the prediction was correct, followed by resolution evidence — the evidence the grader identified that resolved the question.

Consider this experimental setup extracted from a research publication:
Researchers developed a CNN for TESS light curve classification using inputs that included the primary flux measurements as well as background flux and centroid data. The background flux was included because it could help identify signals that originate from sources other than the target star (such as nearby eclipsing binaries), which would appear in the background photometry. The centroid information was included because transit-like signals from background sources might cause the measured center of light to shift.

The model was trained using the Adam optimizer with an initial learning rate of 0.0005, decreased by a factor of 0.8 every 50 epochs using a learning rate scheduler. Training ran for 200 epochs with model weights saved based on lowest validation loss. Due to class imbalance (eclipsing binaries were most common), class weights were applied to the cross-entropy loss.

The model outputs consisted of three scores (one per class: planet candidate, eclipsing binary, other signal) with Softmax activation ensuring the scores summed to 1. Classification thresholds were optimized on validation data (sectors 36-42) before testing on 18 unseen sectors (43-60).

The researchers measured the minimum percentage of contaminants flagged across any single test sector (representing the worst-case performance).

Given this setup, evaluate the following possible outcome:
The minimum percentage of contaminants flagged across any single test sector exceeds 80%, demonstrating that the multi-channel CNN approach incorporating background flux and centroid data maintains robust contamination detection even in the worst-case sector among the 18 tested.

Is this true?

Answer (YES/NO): NO